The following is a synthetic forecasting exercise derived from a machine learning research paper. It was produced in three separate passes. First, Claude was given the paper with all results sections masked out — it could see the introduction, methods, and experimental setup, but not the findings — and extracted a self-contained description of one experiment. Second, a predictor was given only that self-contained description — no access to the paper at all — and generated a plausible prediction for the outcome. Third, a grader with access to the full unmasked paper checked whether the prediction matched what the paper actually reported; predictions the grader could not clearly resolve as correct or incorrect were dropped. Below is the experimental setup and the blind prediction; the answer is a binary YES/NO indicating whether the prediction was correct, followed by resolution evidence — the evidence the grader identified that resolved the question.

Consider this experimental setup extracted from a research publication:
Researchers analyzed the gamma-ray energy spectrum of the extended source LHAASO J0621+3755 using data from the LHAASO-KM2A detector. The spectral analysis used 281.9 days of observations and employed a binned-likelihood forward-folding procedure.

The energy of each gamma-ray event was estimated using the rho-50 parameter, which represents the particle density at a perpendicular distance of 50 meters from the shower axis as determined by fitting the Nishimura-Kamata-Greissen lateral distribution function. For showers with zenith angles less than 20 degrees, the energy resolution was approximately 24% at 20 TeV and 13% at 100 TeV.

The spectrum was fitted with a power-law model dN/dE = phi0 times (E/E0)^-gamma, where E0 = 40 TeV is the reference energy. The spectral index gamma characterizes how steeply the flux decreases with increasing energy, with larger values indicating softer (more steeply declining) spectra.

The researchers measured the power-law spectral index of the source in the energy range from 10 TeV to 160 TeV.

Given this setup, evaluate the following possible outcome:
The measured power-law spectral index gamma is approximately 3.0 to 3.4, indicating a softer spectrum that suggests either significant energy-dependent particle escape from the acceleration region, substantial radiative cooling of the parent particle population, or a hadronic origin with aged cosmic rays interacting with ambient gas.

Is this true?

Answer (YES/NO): NO